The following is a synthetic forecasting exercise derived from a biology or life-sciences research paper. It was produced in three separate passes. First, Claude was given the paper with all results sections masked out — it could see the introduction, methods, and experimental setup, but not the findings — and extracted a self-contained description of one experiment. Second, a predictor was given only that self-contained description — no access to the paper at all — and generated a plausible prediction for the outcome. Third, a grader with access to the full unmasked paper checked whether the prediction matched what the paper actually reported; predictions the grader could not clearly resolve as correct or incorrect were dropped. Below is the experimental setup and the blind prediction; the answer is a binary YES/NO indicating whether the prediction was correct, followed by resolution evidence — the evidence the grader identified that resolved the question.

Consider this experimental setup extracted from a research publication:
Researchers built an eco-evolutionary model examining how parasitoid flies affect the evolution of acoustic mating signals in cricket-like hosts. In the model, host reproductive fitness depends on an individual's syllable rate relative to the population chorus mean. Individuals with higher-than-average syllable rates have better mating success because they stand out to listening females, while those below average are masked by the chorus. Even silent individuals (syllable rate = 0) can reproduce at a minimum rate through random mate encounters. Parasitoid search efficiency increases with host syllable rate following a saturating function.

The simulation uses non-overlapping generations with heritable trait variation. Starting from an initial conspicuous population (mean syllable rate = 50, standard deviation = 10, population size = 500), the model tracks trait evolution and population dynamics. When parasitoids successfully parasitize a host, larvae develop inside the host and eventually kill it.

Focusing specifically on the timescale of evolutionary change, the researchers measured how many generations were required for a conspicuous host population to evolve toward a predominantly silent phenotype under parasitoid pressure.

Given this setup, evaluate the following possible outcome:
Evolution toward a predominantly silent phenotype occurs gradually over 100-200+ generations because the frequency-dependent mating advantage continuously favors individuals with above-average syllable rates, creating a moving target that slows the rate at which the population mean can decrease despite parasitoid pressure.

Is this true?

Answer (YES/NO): NO